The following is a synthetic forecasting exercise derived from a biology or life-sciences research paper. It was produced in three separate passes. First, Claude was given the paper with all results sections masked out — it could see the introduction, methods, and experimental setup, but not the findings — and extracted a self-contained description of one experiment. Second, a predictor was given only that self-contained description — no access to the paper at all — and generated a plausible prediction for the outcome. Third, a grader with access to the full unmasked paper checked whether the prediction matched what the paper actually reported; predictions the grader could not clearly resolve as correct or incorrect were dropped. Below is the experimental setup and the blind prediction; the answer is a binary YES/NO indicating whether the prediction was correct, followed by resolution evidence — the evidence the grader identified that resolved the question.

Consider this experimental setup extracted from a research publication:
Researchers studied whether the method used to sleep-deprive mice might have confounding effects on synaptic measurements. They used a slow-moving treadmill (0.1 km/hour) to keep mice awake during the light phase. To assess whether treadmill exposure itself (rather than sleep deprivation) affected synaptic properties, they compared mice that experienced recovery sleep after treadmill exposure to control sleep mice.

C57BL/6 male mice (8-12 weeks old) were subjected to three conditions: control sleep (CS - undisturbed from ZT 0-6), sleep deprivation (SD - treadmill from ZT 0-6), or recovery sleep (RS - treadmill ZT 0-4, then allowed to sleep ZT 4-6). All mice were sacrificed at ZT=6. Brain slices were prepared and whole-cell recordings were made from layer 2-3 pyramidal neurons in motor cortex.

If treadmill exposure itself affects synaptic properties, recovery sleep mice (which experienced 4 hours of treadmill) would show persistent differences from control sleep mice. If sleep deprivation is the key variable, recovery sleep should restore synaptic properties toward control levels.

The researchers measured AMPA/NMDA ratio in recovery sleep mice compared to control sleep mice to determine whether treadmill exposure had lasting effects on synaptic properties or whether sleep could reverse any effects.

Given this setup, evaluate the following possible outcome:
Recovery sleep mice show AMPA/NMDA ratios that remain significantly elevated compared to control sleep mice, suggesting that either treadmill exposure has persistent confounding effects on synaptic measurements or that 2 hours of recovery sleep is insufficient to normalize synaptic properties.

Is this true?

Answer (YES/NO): NO